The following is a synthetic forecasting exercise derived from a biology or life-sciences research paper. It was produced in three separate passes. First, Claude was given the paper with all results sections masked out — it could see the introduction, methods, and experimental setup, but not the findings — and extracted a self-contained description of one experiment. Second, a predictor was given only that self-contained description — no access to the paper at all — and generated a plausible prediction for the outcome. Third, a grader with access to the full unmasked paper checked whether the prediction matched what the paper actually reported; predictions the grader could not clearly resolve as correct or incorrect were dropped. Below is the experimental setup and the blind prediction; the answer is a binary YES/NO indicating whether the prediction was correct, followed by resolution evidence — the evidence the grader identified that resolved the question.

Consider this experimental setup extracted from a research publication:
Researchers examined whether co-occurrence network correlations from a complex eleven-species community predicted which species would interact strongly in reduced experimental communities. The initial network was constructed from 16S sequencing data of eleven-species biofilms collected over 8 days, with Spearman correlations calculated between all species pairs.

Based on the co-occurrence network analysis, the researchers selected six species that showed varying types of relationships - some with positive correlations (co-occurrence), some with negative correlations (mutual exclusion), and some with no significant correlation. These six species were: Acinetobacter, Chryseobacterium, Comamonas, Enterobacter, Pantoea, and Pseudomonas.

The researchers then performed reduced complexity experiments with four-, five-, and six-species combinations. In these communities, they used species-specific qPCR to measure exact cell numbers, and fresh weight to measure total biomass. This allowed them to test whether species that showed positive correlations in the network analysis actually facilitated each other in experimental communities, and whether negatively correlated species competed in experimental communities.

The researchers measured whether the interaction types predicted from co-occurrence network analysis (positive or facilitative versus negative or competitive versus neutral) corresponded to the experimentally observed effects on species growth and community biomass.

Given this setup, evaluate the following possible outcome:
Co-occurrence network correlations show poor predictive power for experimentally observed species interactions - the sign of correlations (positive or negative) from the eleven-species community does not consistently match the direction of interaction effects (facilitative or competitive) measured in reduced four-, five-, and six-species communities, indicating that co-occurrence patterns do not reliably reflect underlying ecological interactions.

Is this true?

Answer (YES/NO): NO